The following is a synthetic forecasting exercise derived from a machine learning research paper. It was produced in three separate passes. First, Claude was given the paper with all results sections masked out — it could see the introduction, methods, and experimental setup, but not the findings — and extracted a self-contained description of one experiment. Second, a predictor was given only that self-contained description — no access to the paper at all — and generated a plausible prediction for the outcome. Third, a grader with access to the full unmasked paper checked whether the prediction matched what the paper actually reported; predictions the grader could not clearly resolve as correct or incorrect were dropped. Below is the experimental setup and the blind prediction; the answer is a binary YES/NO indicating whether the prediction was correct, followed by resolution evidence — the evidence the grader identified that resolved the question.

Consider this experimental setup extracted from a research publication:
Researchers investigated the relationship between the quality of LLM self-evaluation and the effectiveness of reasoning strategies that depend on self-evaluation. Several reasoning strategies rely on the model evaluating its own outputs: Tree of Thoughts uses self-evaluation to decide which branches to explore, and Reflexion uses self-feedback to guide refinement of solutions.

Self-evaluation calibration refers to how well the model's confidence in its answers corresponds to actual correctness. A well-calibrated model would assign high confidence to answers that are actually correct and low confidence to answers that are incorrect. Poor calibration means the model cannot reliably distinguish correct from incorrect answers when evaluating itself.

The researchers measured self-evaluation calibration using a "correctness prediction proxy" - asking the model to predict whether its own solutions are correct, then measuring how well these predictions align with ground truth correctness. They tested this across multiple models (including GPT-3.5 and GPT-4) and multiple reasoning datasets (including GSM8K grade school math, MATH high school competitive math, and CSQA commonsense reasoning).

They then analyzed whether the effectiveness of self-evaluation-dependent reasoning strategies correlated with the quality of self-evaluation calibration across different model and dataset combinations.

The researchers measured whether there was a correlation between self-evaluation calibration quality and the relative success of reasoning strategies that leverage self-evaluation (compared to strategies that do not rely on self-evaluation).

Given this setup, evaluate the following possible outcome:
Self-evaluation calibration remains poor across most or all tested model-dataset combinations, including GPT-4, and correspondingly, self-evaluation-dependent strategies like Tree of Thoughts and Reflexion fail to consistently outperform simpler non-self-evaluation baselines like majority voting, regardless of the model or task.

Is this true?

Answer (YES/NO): NO